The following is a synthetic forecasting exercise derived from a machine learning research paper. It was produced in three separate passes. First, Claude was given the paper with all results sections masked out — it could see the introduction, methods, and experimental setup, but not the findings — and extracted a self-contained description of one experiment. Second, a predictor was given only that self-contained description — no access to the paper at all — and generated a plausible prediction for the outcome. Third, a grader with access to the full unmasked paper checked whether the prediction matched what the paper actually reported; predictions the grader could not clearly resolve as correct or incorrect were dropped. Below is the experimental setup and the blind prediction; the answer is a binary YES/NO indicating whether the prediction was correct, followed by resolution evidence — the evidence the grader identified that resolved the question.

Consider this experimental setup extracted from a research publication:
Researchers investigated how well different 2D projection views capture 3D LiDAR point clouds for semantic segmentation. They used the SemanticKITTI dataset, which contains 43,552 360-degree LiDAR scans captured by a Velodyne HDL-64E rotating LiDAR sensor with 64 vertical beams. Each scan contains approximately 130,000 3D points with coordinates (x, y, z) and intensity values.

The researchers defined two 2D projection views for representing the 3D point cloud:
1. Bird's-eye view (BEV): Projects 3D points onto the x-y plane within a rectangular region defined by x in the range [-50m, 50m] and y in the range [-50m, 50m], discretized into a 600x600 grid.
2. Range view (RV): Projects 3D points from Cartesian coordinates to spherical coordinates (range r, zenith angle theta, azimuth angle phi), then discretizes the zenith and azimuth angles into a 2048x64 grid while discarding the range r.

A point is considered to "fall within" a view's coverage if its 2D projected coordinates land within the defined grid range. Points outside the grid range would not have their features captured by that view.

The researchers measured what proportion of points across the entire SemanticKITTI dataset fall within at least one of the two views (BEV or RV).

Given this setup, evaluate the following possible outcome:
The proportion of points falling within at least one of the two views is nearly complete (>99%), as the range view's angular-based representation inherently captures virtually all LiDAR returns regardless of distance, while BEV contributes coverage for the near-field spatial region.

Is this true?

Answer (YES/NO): YES